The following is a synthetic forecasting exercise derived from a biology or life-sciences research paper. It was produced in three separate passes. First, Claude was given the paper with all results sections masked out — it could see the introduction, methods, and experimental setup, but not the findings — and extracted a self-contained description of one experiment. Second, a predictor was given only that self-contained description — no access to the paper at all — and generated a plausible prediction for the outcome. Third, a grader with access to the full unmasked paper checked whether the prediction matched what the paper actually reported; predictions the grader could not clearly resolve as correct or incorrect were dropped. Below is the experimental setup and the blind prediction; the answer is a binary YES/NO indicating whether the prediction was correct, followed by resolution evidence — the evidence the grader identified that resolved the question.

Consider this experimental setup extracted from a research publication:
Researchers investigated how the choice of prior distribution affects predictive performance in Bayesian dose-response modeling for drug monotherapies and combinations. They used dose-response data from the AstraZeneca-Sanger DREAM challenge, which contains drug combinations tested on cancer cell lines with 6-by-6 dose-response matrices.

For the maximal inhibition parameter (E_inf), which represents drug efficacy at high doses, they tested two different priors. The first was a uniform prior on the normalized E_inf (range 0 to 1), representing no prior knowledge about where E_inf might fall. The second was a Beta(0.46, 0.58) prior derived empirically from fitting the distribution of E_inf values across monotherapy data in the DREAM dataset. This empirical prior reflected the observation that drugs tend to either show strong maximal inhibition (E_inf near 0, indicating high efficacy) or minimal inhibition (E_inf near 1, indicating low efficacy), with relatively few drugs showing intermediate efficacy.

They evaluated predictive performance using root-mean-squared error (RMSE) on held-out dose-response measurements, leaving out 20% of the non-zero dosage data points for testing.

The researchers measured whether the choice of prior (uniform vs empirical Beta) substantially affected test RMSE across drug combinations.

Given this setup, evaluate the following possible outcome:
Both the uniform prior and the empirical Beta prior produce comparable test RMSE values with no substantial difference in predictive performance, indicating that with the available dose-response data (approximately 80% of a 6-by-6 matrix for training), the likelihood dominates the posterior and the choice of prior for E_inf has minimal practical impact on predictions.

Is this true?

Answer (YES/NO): YES